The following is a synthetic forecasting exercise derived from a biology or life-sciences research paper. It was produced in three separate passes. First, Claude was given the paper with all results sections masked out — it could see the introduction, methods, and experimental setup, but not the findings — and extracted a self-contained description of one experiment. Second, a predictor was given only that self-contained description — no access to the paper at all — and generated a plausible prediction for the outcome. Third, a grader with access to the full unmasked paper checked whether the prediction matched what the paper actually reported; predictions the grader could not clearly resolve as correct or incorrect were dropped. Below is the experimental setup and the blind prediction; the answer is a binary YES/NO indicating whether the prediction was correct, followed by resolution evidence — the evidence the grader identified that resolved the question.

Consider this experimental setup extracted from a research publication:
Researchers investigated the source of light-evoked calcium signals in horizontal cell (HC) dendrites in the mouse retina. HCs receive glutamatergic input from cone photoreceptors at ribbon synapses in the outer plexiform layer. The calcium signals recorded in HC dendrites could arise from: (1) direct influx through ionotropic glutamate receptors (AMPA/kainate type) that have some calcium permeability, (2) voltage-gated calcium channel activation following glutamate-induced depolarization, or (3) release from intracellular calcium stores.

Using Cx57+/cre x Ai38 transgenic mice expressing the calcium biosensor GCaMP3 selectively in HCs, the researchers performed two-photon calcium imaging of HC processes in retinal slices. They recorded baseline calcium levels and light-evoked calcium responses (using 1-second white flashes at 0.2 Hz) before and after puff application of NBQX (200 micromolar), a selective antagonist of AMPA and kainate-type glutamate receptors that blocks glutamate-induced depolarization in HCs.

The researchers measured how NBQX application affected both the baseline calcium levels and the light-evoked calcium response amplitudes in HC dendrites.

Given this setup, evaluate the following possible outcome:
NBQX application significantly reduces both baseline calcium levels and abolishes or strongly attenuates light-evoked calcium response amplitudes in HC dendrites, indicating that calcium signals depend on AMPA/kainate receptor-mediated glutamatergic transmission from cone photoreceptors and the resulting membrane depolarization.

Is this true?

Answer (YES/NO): YES